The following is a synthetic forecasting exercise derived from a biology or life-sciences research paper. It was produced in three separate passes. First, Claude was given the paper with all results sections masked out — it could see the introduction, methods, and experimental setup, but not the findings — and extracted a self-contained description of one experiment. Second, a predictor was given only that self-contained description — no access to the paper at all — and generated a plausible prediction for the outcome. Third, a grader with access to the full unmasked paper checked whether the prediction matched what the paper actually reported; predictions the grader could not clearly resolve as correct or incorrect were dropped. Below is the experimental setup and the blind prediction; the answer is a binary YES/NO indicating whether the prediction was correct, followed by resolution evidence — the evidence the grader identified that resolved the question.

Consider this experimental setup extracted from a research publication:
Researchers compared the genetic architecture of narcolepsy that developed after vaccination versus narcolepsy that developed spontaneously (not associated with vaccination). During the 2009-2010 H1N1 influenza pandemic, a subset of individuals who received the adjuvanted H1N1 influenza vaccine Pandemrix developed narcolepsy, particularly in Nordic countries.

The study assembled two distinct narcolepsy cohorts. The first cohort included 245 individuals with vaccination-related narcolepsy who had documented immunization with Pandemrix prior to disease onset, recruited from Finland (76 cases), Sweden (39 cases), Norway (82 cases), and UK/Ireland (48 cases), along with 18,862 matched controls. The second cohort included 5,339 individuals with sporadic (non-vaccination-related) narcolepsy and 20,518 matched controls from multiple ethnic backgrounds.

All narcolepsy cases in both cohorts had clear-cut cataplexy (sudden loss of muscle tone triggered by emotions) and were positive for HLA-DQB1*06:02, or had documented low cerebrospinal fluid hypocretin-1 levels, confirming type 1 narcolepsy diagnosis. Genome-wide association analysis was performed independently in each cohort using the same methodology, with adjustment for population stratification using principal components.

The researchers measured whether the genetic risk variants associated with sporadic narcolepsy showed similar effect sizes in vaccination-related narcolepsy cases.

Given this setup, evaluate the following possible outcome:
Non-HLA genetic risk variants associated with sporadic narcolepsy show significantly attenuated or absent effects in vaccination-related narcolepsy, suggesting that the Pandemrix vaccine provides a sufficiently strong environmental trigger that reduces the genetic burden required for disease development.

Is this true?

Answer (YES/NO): NO